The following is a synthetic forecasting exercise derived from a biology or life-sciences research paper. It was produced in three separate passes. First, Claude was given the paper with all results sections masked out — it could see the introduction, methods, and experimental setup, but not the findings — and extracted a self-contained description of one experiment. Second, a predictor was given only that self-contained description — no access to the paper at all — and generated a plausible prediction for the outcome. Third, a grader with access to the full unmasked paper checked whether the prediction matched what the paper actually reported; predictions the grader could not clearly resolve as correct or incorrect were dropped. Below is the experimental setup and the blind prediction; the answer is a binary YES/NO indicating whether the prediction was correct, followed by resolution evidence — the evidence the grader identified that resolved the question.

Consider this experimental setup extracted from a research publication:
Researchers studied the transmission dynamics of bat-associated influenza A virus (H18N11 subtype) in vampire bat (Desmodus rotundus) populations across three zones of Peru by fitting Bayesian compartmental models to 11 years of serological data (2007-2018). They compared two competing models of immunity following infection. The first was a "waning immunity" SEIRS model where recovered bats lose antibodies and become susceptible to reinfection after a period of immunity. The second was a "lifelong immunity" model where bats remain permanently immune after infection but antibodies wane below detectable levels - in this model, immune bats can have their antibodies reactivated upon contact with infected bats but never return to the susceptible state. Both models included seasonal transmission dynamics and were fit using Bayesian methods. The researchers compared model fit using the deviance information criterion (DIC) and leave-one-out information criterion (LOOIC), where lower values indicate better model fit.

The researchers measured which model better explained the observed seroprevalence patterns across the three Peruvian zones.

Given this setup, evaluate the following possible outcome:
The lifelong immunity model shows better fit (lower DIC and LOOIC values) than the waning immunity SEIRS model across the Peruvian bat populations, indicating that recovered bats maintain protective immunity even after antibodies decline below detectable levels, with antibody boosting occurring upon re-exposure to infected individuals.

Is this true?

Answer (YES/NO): NO